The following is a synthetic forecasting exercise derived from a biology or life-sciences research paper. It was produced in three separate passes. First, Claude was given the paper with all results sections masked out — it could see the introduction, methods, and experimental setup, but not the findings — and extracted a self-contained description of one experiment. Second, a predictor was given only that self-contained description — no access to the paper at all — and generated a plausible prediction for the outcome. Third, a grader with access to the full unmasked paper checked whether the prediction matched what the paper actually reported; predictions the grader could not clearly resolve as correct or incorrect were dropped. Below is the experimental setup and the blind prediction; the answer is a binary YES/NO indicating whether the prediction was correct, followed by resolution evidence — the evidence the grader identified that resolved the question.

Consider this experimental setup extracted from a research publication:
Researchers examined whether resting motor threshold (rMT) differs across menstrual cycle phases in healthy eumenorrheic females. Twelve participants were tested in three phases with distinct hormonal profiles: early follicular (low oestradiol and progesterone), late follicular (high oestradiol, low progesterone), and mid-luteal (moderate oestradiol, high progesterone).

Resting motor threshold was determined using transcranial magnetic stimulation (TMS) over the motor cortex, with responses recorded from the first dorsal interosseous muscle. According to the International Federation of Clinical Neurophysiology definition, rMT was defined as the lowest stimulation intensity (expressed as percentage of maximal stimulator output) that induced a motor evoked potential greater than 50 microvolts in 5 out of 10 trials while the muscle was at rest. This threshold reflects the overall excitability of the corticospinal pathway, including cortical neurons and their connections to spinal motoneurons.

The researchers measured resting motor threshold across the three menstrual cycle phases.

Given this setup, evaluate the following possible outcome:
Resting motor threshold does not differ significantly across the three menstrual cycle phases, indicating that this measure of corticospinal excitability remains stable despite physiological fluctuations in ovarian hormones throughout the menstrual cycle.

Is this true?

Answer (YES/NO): YES